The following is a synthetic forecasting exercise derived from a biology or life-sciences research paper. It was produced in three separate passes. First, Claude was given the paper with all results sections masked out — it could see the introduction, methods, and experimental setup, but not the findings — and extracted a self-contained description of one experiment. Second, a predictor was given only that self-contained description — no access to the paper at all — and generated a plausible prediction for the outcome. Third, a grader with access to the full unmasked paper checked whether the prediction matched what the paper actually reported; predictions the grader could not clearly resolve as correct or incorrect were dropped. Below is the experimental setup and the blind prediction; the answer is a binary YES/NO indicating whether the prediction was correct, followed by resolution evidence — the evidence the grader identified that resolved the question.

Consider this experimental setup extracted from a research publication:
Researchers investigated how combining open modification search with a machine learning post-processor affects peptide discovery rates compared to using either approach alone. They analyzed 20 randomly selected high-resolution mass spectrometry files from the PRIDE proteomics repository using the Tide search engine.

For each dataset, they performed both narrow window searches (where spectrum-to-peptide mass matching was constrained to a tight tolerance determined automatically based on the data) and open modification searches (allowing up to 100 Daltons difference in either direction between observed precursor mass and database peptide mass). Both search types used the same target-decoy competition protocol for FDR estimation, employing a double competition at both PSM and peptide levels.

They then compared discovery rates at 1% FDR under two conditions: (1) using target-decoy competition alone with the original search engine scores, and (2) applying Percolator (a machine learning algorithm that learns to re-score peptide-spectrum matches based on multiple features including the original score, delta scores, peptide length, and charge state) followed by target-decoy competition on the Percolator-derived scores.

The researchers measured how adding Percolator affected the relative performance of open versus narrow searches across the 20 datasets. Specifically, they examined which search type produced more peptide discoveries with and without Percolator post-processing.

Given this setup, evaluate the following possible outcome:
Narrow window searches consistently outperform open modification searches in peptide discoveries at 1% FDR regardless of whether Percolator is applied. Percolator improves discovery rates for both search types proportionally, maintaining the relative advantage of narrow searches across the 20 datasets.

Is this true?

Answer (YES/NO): NO